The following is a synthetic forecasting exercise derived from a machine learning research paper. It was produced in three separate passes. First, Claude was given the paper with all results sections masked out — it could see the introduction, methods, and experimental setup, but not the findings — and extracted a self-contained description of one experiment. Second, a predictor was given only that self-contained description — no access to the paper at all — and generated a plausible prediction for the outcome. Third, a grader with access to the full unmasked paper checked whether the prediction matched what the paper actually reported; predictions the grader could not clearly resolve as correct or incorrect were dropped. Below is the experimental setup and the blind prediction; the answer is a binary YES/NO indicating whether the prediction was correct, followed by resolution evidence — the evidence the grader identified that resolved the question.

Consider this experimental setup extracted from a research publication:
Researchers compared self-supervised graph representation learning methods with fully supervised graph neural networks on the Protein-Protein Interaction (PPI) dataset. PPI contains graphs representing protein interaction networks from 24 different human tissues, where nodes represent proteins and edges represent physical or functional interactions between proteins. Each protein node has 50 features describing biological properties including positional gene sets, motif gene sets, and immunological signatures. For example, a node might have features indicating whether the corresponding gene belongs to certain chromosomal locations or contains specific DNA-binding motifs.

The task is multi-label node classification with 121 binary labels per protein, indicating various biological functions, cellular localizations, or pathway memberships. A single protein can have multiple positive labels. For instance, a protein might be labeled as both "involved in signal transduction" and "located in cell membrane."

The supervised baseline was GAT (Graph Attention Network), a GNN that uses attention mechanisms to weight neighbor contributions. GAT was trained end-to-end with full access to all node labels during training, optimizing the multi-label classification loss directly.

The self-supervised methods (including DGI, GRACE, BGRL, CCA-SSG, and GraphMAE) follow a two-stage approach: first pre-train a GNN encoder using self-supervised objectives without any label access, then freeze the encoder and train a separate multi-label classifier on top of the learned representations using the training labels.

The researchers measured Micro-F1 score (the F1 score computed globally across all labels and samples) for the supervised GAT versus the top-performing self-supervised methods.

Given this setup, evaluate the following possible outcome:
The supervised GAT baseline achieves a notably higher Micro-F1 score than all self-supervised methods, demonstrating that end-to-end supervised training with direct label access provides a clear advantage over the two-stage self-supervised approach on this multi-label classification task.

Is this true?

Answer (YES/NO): YES